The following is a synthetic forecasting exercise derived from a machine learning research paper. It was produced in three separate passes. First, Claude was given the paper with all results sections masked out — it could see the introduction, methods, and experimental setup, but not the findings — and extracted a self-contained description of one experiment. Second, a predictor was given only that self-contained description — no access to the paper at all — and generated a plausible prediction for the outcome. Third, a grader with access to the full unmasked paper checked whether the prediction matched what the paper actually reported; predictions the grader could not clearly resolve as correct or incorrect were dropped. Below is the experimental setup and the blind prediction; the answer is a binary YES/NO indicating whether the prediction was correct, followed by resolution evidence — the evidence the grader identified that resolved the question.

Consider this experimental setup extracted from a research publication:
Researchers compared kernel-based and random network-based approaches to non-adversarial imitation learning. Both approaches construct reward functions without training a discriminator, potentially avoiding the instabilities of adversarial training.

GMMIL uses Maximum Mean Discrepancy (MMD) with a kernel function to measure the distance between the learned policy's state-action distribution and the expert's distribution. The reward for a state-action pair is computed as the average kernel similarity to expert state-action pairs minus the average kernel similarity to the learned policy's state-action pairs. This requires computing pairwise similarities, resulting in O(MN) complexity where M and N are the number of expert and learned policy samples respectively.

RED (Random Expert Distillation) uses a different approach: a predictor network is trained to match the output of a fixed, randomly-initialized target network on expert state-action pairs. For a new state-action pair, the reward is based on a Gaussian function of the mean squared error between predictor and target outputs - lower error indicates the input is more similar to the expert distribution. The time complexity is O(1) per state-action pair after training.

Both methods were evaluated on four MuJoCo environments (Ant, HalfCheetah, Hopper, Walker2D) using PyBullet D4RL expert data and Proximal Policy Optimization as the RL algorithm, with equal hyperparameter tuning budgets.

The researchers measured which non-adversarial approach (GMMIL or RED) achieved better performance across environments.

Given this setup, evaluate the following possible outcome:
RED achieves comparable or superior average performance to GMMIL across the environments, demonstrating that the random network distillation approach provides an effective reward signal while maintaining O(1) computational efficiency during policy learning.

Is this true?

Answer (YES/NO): NO